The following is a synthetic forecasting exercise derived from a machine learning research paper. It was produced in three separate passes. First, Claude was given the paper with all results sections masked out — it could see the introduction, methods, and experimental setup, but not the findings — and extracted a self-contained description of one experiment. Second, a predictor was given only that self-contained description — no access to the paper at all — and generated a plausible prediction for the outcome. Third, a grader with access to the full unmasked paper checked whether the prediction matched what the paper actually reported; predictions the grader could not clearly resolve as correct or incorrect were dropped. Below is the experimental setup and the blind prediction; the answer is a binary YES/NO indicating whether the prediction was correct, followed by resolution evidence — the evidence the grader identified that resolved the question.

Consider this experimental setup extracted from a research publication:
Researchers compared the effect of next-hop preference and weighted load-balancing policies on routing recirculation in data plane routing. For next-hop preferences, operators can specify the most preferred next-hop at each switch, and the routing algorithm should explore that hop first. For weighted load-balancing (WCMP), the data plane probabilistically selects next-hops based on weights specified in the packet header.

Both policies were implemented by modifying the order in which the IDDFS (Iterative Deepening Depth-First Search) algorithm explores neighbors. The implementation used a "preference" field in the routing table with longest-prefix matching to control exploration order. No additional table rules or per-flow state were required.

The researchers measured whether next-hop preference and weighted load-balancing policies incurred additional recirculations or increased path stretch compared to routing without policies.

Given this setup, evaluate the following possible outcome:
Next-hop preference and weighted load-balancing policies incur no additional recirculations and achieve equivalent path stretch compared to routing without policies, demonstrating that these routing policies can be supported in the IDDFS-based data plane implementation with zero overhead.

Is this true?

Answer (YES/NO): YES